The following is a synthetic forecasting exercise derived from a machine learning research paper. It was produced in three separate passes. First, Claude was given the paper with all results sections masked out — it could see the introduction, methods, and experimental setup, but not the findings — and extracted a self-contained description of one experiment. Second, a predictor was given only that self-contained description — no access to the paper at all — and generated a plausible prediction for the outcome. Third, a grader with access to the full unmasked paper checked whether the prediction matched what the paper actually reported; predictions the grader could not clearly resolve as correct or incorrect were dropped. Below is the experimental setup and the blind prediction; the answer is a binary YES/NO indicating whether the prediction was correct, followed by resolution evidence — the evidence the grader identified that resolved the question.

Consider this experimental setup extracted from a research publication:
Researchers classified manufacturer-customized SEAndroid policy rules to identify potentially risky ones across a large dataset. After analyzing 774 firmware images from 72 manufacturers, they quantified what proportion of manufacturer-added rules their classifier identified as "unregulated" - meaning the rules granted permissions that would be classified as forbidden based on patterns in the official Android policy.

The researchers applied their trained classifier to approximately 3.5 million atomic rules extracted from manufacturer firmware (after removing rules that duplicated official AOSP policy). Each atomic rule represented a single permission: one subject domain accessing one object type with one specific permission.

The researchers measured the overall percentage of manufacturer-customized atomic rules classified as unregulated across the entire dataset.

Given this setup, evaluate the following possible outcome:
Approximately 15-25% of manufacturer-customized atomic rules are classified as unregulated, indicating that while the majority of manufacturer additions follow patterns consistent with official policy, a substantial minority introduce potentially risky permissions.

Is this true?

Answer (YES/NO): NO